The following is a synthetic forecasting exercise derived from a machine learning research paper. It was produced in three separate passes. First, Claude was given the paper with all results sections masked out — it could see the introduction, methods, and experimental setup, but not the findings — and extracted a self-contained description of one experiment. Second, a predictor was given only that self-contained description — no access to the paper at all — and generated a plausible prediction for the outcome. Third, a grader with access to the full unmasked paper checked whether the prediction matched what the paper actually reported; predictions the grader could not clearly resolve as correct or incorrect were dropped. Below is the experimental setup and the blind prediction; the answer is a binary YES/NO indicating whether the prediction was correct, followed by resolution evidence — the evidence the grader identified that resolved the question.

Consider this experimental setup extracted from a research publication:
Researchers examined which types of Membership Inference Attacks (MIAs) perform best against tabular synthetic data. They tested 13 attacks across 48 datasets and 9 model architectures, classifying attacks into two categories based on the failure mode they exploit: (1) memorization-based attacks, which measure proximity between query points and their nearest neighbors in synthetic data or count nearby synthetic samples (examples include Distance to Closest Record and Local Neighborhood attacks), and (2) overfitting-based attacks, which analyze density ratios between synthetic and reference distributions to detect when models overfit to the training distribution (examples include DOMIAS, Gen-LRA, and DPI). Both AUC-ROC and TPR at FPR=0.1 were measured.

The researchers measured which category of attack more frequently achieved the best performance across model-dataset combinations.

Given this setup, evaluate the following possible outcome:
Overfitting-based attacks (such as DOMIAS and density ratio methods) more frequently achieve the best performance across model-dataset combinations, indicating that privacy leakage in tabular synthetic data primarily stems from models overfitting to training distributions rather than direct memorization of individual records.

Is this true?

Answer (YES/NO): NO